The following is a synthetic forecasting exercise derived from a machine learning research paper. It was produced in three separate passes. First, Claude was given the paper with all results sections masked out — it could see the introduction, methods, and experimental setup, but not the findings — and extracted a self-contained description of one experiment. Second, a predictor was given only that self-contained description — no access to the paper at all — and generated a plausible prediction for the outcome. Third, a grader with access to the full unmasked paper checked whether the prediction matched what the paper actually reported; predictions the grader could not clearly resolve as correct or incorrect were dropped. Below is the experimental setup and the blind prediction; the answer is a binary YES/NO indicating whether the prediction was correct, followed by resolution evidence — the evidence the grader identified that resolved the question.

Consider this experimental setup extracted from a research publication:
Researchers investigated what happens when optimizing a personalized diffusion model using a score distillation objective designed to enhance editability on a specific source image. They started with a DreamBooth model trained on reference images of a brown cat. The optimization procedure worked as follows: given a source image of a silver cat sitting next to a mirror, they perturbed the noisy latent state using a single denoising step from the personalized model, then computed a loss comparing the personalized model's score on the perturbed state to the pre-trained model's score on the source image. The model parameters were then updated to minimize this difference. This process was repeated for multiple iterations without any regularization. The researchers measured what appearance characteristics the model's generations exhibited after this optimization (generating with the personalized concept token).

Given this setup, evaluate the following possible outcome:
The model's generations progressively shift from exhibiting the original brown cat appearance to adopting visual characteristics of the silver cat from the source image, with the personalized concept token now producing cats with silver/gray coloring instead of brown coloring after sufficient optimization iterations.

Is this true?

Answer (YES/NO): NO